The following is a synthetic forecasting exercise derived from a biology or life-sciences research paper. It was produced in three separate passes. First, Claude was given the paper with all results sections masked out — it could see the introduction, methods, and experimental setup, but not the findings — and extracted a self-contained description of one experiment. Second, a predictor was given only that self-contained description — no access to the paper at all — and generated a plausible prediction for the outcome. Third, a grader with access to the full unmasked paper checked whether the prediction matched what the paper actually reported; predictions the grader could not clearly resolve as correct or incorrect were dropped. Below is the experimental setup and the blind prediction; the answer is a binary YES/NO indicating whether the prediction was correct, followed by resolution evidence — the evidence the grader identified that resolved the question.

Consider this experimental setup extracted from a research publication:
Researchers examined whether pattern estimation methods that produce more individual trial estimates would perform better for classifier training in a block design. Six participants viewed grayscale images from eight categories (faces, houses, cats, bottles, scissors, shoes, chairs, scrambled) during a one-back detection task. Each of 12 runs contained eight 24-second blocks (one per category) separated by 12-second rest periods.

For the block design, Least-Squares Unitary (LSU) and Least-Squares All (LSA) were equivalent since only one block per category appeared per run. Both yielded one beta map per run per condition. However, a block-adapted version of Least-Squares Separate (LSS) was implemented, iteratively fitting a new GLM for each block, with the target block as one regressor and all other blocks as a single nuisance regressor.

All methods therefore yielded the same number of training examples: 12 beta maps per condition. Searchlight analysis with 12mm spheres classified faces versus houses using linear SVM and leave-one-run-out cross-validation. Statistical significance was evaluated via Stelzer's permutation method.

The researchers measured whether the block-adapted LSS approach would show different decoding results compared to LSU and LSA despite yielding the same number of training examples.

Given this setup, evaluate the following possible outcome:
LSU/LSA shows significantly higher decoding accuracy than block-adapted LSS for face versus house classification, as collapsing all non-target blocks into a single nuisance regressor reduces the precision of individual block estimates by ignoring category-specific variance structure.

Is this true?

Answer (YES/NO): NO